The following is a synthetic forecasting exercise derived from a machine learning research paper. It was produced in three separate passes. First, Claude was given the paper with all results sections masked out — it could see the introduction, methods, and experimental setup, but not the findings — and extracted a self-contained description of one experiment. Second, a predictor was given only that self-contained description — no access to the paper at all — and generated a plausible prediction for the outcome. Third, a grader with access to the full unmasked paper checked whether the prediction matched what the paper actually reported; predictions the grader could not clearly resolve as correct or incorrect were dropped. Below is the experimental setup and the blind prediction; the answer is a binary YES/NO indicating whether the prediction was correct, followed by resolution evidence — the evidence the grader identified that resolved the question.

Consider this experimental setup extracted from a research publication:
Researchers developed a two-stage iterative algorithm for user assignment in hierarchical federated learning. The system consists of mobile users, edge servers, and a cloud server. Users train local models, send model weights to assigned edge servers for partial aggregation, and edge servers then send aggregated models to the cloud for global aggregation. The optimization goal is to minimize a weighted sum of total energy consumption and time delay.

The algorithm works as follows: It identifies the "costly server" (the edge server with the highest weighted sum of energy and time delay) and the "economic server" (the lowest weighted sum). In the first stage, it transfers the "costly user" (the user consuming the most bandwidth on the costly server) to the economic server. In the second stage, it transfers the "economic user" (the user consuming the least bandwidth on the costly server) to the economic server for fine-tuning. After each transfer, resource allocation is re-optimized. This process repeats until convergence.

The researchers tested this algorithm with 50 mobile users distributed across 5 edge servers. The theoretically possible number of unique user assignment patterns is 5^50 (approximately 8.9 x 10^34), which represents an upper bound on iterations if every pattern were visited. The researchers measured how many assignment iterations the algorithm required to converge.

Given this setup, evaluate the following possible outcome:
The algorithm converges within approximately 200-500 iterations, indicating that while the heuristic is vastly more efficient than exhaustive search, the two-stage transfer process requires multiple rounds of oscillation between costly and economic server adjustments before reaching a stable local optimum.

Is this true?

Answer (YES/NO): NO